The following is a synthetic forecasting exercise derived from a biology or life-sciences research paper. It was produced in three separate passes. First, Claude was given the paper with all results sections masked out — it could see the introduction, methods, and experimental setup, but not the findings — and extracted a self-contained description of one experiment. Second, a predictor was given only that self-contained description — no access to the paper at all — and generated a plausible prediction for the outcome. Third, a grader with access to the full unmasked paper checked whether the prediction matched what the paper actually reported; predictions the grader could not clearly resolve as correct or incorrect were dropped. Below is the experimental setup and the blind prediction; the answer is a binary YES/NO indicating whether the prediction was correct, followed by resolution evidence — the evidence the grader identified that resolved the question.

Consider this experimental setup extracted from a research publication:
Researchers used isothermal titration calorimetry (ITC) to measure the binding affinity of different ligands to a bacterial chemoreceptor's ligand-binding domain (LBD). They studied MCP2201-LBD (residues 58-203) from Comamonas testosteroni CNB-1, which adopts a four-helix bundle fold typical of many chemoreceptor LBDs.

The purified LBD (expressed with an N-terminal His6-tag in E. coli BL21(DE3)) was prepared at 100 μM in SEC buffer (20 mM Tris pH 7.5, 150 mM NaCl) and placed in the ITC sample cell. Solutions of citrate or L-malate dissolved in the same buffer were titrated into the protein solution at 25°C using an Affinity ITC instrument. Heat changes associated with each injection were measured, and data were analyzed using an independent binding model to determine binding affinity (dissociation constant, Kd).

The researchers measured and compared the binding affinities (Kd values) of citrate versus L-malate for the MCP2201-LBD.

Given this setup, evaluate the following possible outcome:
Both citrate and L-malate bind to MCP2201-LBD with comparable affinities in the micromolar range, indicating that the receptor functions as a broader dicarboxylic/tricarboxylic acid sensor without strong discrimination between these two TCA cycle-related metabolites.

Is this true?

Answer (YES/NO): NO